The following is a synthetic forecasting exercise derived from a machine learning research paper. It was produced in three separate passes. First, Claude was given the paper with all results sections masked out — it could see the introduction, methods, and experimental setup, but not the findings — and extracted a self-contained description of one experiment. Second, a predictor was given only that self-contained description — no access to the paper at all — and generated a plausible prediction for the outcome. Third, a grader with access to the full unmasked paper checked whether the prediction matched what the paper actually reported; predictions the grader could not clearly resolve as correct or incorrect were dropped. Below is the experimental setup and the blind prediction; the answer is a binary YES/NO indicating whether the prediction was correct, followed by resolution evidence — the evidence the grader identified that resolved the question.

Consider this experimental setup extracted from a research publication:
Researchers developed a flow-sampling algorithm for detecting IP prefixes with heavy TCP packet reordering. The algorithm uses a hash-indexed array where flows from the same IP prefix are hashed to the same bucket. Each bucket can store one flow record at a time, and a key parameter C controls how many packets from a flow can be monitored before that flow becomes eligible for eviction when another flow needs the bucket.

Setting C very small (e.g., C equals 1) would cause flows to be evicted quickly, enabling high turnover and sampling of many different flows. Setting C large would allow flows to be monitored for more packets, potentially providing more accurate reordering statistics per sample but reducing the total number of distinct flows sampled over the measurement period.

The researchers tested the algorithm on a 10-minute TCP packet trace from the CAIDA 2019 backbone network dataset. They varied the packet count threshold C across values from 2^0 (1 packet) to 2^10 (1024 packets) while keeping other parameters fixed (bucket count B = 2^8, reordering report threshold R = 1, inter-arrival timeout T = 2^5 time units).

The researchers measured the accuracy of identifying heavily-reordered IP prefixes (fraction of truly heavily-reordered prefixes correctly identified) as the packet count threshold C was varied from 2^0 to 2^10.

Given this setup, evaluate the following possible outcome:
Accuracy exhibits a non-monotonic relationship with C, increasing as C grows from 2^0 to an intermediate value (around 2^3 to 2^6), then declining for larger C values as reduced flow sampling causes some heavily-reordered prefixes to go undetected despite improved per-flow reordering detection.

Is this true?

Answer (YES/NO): NO